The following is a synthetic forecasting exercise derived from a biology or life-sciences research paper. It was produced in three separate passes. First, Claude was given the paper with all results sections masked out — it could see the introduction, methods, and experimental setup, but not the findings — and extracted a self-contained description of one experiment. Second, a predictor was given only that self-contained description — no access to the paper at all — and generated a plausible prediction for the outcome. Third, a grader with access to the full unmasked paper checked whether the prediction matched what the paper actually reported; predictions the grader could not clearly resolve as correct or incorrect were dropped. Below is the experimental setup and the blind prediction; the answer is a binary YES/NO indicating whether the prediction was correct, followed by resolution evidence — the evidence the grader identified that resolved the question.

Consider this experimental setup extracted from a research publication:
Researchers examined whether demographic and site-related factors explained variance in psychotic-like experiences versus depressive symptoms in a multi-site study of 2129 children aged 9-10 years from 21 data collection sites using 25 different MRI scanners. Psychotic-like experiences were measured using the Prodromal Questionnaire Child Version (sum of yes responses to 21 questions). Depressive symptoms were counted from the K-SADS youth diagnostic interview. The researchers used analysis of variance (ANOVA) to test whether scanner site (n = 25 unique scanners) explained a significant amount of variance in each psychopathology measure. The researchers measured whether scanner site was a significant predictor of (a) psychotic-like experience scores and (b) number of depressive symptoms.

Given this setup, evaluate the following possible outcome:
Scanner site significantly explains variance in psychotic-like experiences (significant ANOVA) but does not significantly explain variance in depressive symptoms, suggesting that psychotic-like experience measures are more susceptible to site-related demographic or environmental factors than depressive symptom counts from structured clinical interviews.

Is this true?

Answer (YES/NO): YES